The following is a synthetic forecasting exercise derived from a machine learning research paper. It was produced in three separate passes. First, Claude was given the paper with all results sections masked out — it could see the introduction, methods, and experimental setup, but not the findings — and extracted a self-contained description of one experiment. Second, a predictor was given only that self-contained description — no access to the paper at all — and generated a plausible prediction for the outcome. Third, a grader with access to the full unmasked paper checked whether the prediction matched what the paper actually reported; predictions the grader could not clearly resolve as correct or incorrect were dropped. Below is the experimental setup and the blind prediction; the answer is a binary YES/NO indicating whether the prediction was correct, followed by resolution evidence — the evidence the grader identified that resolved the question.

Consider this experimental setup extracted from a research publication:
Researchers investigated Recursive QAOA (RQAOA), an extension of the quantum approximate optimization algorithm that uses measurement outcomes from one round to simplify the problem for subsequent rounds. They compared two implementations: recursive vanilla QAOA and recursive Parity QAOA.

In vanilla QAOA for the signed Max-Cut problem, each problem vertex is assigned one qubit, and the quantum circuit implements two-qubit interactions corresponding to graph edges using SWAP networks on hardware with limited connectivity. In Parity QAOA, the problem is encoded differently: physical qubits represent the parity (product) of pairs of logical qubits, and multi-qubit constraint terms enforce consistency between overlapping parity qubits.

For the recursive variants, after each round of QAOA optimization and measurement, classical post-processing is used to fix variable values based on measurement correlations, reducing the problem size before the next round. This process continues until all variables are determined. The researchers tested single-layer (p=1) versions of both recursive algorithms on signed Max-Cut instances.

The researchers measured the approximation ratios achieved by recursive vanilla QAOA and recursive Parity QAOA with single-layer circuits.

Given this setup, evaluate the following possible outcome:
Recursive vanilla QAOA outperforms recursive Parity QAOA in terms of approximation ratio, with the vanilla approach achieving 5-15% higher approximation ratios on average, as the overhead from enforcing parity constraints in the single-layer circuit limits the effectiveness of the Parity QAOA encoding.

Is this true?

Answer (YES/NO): NO